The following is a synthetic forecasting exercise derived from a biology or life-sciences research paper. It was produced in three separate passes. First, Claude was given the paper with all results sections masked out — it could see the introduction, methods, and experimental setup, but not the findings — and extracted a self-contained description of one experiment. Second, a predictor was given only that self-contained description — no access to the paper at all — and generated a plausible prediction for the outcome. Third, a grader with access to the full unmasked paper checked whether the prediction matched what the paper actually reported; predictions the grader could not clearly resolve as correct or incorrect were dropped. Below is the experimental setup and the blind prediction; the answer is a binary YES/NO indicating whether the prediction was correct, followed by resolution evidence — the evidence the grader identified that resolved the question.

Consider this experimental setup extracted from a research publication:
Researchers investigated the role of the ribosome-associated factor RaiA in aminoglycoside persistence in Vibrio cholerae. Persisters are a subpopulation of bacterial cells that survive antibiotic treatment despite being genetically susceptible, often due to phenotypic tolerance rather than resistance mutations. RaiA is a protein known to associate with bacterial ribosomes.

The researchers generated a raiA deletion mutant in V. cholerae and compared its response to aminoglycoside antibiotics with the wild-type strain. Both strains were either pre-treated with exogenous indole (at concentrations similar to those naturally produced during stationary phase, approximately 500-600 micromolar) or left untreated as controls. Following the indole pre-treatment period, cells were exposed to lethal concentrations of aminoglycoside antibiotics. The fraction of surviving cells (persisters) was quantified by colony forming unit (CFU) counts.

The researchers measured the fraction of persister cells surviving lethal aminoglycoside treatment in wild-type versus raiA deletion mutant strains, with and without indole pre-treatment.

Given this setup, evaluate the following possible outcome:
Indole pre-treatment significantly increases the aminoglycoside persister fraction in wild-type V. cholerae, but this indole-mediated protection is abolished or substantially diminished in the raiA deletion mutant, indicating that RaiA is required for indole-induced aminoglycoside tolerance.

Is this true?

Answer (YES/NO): YES